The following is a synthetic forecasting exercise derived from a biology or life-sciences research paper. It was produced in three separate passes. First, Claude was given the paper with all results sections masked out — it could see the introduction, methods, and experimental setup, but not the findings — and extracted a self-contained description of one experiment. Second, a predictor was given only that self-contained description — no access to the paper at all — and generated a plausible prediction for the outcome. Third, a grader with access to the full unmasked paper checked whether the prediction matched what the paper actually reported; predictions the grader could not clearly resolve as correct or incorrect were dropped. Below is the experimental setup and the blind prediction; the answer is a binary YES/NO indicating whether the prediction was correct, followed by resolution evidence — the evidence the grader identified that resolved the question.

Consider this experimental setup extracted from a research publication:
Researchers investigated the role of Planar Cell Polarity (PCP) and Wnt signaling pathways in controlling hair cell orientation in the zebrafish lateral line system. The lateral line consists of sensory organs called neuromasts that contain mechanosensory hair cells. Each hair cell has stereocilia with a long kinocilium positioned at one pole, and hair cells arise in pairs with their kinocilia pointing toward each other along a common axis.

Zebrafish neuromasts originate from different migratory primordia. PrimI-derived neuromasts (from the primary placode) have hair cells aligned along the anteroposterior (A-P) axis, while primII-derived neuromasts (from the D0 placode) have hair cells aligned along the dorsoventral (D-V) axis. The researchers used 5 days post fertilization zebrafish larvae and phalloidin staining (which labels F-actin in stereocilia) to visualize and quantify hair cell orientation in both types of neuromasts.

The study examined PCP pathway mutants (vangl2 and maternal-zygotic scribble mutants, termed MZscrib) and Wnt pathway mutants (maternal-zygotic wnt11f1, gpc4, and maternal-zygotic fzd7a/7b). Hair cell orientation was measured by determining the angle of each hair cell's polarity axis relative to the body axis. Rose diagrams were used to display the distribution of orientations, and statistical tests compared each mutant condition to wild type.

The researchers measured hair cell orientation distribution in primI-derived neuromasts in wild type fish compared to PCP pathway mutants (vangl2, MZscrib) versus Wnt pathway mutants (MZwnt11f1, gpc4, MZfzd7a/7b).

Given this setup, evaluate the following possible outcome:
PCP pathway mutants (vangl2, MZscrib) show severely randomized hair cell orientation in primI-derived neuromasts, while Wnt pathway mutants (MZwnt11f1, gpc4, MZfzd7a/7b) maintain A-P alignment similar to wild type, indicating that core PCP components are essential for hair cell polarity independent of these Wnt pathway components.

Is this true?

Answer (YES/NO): YES